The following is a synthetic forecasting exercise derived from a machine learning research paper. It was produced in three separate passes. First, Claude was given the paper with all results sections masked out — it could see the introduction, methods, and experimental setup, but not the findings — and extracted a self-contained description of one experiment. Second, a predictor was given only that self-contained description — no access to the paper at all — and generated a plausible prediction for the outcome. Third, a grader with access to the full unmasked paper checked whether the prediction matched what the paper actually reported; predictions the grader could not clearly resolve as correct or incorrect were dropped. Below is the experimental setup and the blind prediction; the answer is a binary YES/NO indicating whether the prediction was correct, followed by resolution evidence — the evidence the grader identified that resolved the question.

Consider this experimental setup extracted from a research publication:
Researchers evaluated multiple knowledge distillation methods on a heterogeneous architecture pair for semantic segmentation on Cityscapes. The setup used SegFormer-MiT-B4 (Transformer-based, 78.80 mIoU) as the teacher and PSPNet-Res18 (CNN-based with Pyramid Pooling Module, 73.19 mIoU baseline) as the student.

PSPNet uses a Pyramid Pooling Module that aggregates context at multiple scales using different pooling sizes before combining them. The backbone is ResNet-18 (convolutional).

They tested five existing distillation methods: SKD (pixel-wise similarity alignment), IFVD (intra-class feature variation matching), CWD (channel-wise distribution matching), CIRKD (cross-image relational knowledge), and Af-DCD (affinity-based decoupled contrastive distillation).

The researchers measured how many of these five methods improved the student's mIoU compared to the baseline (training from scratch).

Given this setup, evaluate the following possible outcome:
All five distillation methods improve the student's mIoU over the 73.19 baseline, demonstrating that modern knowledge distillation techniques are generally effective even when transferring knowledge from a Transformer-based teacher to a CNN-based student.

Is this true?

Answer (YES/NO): NO